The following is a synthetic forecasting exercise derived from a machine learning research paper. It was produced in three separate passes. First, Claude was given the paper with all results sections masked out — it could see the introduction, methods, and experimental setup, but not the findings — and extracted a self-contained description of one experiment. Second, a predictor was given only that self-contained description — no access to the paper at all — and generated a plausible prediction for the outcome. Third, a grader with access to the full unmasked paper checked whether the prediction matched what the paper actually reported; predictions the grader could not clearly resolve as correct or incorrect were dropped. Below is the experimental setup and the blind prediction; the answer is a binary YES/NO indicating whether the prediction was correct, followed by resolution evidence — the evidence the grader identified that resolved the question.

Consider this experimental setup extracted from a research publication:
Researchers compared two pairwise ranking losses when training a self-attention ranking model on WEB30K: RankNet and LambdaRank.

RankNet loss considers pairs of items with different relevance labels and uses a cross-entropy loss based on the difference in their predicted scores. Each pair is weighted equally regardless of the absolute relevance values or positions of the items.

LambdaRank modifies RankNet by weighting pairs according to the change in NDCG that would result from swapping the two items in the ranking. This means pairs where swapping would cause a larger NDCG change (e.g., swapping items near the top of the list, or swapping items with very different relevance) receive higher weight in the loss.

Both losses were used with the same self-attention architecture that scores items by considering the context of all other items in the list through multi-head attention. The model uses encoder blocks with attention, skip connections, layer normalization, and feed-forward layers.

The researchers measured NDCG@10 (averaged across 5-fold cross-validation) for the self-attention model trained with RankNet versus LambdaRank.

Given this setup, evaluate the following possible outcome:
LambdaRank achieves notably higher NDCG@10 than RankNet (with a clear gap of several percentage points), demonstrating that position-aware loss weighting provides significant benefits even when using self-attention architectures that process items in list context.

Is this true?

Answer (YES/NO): NO